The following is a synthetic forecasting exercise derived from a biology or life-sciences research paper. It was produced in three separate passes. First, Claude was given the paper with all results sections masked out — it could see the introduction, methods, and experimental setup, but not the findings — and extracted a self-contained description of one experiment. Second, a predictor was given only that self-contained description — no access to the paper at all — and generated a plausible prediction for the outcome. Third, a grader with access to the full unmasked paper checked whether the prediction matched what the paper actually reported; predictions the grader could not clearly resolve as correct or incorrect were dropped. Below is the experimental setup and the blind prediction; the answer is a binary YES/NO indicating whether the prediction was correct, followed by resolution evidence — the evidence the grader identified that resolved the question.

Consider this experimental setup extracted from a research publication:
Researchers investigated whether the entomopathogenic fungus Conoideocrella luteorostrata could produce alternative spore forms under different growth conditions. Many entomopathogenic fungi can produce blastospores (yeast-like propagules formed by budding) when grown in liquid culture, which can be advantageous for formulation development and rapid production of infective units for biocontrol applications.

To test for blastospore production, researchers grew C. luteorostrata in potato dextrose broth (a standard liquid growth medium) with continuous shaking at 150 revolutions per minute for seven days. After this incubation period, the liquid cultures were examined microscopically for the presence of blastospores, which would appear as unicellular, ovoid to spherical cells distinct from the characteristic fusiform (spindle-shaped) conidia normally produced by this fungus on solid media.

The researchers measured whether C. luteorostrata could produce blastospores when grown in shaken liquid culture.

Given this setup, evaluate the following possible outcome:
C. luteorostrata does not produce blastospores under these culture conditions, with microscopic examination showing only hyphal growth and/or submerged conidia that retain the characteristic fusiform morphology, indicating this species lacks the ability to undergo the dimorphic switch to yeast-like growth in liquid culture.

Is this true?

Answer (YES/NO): NO